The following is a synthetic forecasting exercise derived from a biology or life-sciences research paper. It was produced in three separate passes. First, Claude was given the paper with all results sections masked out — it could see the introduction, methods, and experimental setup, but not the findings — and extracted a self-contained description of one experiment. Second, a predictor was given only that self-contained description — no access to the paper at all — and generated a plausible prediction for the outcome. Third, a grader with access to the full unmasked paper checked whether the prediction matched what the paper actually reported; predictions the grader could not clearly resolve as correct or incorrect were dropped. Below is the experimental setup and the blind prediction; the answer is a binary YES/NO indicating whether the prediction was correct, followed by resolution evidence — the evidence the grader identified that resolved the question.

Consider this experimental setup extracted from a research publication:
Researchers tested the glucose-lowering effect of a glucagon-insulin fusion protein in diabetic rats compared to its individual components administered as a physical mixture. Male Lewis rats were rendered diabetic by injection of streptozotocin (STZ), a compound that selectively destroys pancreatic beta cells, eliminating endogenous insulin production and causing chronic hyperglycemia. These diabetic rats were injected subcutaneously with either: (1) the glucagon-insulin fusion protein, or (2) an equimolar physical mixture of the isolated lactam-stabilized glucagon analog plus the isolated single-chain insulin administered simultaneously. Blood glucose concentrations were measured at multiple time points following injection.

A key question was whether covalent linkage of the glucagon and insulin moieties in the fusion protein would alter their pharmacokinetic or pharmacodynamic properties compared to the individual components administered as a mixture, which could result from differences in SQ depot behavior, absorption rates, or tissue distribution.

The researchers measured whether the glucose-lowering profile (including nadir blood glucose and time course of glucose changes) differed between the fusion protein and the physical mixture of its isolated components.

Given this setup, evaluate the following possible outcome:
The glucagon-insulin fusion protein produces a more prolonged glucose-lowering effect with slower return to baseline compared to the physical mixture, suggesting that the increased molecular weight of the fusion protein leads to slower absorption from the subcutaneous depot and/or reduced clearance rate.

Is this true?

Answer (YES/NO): NO